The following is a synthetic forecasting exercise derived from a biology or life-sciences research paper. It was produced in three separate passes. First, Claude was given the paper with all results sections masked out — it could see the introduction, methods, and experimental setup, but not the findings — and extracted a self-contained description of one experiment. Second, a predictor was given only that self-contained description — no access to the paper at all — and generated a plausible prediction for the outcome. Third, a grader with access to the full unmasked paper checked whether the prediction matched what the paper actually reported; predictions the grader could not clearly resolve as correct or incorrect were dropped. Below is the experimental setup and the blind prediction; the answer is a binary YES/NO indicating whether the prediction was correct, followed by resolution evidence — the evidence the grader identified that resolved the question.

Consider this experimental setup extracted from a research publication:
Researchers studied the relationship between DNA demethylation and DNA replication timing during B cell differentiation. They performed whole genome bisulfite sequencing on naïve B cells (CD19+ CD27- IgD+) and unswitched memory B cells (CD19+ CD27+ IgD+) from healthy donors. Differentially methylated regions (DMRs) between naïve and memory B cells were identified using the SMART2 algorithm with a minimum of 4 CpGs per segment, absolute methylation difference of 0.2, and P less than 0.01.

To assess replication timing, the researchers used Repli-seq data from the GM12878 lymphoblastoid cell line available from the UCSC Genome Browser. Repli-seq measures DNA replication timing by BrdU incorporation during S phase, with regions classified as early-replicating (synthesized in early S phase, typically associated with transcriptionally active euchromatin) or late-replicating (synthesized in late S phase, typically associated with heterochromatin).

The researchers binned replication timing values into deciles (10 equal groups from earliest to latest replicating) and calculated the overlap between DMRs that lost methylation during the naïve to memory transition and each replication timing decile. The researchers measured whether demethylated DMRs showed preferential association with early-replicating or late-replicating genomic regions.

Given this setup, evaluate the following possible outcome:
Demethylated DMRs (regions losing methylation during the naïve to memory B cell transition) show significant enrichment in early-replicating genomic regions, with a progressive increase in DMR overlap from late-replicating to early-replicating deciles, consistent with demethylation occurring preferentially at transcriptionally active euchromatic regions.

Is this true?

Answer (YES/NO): NO